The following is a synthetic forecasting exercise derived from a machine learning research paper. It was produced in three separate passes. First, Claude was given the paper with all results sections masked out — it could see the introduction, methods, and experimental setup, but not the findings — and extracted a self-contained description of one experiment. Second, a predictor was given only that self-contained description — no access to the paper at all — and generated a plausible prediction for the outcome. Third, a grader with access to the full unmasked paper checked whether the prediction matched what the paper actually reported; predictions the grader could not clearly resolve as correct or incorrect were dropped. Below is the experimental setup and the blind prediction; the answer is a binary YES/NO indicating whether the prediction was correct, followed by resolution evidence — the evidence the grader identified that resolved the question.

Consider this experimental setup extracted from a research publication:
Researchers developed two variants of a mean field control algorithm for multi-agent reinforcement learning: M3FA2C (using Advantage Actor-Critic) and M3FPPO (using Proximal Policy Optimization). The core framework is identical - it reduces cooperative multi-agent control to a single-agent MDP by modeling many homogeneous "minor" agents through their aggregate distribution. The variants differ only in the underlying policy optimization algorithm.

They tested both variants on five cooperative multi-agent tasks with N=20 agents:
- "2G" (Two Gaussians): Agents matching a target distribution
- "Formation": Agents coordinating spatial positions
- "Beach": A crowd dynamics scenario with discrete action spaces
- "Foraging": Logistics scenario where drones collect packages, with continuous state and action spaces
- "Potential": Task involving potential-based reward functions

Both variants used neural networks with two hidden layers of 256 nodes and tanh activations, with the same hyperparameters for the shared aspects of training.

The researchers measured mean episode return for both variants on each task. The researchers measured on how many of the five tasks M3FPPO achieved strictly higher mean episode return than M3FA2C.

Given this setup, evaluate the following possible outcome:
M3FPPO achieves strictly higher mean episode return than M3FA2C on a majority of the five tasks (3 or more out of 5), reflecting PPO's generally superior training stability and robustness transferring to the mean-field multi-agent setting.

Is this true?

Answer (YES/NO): YES